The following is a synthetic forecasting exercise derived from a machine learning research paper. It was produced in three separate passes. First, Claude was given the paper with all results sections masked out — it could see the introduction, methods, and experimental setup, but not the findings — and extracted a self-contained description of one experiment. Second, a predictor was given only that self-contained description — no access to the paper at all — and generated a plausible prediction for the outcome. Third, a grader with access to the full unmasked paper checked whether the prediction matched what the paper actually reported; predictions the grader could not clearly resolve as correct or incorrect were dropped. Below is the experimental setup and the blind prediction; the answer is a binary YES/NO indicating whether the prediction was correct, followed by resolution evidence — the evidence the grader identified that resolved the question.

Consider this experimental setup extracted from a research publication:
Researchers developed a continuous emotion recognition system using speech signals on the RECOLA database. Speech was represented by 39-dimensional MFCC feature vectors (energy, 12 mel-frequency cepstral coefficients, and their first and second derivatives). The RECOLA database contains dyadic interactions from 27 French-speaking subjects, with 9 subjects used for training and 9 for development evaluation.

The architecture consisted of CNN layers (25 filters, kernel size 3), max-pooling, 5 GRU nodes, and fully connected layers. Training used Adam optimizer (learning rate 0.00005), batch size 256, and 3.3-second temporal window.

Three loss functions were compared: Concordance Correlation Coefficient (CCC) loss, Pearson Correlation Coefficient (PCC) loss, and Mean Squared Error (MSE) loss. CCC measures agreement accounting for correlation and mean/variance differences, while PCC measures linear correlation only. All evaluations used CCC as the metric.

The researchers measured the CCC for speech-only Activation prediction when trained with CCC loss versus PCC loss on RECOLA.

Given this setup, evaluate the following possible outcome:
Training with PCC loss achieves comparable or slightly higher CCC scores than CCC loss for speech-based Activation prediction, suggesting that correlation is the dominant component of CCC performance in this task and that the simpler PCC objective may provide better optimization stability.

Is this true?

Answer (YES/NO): NO